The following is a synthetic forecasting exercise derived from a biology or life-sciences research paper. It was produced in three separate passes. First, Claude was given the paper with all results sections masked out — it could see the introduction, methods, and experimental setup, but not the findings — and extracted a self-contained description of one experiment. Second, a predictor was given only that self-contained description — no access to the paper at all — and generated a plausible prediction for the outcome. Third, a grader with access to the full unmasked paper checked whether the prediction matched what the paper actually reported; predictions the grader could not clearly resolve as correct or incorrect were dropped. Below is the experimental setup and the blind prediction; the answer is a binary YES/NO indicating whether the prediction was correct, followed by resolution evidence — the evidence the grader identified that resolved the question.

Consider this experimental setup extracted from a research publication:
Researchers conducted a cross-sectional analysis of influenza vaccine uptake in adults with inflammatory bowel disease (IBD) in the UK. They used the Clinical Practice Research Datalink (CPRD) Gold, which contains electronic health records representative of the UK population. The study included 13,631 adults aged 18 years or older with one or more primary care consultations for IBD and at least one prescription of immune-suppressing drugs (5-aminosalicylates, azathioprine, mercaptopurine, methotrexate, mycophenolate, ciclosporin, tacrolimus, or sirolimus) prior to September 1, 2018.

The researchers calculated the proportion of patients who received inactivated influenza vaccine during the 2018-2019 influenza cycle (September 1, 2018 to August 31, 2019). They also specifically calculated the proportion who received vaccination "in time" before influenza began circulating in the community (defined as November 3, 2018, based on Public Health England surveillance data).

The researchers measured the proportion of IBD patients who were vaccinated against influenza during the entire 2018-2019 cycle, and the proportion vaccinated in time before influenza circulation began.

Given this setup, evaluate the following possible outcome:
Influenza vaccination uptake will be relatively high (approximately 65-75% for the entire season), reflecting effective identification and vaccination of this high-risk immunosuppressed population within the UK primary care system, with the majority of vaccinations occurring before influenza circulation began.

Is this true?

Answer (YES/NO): NO